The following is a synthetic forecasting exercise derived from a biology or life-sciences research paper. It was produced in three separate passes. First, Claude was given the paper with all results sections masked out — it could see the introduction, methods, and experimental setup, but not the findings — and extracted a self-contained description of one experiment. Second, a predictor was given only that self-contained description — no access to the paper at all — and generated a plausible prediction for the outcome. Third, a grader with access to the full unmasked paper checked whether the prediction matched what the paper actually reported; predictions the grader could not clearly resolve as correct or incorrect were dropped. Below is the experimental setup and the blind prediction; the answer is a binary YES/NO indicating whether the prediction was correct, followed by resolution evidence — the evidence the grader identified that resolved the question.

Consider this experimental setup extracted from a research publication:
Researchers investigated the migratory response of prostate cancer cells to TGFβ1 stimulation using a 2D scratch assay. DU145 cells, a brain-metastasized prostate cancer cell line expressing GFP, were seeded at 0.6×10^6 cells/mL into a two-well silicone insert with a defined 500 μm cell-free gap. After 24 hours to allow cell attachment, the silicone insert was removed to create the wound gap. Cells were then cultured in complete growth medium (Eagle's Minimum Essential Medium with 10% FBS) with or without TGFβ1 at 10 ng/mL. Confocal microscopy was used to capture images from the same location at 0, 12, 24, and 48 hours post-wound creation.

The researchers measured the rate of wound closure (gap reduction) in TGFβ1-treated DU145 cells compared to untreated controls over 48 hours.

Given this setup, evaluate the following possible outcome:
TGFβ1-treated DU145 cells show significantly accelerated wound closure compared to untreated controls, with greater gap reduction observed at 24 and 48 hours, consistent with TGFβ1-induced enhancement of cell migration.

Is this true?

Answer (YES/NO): YES